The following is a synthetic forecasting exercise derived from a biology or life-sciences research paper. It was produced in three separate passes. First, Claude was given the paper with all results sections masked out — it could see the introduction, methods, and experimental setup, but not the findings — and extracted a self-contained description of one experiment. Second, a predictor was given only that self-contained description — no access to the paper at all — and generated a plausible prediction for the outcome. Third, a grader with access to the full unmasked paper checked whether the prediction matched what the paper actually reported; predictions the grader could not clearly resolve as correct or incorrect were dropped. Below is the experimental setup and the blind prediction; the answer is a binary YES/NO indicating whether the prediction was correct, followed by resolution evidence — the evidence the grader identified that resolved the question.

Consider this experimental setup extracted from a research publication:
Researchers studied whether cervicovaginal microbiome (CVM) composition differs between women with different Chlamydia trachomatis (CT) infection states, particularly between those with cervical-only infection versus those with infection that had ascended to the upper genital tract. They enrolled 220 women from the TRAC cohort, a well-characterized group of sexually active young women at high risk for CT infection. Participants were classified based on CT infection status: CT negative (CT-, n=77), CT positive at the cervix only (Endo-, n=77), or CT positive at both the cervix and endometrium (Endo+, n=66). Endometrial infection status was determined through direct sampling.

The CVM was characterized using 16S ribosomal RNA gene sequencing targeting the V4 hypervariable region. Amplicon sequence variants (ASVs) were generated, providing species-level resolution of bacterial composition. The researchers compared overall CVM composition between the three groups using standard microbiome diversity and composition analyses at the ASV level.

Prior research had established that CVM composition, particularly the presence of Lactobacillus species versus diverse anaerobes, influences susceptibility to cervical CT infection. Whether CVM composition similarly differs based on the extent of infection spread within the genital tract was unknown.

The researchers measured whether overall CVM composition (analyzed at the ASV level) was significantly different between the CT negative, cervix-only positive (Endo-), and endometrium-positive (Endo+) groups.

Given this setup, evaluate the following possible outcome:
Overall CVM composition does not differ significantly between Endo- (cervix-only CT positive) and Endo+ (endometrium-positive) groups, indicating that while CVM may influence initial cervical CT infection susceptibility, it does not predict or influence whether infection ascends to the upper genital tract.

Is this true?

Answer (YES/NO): NO